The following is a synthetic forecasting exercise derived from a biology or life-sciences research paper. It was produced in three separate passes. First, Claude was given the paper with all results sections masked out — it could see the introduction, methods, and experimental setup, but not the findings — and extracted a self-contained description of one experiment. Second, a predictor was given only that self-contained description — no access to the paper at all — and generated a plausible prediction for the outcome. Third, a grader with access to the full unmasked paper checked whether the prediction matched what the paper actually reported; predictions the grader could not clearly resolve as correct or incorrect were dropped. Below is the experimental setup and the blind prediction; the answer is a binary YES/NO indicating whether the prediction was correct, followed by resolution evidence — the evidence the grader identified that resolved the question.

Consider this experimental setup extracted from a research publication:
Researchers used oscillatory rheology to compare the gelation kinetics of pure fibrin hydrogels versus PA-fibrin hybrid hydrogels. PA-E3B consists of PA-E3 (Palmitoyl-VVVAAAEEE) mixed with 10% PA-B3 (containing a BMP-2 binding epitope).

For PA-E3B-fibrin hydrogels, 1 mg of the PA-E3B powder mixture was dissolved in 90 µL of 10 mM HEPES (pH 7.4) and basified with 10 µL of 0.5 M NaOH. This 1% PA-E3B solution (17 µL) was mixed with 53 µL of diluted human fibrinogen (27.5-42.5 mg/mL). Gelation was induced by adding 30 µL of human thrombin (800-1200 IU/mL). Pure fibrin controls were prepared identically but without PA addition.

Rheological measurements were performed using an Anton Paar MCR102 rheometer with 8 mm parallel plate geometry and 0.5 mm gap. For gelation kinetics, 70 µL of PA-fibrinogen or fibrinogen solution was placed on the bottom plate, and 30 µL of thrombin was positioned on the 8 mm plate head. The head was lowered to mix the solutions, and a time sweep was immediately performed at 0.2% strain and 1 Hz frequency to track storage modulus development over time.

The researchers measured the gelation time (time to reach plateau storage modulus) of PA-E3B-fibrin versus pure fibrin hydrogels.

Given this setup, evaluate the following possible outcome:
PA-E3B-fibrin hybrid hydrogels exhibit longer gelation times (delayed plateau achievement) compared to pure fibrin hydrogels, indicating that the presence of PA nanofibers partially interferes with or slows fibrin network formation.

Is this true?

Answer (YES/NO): NO